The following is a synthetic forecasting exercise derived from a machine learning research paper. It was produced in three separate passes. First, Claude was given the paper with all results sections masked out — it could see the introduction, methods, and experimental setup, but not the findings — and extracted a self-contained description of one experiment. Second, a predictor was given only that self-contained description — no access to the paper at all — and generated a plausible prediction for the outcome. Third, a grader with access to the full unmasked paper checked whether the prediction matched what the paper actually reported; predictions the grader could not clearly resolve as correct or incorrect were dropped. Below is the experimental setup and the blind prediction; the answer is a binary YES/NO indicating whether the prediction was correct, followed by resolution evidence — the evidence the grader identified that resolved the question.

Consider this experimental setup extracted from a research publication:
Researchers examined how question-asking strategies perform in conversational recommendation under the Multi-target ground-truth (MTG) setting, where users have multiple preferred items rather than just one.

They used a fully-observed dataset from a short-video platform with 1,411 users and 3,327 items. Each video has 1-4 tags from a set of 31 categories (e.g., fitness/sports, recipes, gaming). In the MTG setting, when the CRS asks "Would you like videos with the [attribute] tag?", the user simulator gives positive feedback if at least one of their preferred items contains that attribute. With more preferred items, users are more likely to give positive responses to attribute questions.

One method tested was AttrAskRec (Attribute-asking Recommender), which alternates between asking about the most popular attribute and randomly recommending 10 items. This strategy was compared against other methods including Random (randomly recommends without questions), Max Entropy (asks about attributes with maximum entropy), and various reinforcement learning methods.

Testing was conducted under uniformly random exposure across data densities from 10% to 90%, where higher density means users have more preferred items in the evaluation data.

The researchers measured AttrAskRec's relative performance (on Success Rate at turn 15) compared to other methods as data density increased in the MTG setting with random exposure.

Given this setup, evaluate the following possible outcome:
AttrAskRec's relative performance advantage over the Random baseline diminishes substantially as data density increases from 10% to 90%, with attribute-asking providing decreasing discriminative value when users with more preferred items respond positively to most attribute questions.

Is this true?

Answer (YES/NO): NO